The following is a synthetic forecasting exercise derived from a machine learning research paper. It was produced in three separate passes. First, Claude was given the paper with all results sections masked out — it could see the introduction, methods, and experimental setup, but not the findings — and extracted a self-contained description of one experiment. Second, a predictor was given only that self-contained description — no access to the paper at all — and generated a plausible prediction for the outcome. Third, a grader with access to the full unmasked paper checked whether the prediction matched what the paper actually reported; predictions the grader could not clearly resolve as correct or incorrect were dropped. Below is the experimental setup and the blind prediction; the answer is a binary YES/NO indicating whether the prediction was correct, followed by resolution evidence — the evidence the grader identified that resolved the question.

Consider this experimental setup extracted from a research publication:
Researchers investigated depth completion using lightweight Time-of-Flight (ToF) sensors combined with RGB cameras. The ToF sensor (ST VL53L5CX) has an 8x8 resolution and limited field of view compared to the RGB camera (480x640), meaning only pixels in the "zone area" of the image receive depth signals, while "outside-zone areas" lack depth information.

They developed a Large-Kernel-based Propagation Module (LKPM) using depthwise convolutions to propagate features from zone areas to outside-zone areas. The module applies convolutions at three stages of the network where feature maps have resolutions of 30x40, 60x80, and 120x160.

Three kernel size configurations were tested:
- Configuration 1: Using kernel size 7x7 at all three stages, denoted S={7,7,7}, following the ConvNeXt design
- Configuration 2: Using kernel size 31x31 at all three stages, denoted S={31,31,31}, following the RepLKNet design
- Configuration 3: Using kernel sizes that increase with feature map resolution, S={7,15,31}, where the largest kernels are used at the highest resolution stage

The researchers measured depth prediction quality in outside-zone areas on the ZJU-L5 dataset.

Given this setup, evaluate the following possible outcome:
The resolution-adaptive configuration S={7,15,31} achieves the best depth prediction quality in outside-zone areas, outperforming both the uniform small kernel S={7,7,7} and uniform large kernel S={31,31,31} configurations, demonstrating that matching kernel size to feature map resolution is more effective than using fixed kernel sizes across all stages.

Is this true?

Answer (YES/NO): YES